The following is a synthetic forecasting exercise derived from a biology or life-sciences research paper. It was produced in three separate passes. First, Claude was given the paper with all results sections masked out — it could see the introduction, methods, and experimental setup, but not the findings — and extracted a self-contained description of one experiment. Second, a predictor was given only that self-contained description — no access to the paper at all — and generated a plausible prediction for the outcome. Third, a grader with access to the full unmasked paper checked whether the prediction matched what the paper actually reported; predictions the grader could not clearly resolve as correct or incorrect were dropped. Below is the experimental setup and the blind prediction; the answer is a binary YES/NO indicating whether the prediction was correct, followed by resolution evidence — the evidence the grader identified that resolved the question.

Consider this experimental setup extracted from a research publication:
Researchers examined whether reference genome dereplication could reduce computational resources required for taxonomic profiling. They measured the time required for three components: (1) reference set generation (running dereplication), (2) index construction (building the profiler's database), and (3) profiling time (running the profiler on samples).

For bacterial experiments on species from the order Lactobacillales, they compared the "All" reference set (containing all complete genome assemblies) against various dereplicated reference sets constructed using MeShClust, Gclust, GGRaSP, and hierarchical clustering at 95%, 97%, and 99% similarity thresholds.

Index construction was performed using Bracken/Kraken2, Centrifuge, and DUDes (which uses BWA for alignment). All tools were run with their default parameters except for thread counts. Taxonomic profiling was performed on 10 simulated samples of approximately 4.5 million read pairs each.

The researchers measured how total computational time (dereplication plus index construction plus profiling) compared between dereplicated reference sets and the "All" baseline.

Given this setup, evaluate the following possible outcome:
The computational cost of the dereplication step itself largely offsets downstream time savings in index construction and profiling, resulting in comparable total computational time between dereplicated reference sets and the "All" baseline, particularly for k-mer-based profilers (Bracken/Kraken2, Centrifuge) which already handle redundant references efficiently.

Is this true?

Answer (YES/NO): NO